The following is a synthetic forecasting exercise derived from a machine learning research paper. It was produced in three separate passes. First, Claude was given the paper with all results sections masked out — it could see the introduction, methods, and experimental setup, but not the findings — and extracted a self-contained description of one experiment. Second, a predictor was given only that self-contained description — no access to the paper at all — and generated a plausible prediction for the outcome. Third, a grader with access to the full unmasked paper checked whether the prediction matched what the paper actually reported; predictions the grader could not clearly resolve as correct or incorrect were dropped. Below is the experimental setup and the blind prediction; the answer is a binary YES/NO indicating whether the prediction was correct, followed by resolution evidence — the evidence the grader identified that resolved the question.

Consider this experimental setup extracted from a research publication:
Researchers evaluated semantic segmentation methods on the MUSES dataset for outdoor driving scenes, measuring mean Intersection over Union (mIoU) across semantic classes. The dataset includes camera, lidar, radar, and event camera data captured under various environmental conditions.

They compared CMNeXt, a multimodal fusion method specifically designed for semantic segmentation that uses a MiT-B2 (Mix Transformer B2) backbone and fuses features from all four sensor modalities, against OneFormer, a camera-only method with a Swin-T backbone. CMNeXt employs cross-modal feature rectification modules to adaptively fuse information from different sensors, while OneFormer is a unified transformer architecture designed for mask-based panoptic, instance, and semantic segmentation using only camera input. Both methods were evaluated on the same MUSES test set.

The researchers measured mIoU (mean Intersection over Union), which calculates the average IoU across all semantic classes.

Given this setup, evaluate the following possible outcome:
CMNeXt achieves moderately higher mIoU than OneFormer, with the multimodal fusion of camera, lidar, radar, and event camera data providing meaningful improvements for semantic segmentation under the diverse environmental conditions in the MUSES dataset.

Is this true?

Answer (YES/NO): NO